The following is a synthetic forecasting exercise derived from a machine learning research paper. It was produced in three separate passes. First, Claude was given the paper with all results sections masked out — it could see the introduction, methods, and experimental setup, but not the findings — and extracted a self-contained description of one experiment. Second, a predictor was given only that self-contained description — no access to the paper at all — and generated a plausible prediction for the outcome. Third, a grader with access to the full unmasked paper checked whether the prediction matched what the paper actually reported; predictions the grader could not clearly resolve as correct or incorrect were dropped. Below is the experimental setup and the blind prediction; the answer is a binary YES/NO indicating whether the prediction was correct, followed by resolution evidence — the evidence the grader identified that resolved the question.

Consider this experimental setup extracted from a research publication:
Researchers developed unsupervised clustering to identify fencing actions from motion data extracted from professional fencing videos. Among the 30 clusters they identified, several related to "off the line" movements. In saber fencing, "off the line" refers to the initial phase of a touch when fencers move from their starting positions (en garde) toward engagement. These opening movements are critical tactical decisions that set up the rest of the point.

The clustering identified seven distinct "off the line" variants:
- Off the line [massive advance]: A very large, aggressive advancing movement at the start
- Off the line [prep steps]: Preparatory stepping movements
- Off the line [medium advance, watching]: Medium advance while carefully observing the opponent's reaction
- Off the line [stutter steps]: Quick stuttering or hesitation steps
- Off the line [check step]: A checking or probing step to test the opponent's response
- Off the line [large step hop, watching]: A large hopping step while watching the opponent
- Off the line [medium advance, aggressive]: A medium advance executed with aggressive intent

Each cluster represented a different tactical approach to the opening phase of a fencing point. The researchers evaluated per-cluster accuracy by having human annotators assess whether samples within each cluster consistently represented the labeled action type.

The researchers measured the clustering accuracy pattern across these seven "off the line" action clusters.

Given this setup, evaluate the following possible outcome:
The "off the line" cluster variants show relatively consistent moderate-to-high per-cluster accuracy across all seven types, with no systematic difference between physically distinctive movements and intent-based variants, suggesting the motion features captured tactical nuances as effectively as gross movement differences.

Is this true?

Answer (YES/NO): YES